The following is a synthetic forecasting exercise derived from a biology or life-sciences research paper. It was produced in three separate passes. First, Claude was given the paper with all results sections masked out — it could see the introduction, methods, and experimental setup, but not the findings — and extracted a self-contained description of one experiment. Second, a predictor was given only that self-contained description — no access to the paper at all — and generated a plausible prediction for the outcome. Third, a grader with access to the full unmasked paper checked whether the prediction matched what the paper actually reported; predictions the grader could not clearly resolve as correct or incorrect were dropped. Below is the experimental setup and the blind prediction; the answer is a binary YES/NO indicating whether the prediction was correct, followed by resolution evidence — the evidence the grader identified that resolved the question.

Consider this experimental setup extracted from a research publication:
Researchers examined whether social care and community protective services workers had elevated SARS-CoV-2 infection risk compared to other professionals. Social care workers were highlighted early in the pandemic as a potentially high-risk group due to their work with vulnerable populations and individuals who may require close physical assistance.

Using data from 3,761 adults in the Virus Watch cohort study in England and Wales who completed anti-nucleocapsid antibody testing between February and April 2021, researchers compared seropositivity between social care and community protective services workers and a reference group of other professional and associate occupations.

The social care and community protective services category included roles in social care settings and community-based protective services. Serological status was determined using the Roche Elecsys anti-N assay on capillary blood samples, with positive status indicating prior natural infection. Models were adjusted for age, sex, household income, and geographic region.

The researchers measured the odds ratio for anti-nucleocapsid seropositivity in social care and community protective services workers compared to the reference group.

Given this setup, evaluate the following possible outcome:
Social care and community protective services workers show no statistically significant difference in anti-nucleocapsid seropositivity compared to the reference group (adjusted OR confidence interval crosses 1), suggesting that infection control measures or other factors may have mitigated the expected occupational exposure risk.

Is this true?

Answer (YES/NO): YES